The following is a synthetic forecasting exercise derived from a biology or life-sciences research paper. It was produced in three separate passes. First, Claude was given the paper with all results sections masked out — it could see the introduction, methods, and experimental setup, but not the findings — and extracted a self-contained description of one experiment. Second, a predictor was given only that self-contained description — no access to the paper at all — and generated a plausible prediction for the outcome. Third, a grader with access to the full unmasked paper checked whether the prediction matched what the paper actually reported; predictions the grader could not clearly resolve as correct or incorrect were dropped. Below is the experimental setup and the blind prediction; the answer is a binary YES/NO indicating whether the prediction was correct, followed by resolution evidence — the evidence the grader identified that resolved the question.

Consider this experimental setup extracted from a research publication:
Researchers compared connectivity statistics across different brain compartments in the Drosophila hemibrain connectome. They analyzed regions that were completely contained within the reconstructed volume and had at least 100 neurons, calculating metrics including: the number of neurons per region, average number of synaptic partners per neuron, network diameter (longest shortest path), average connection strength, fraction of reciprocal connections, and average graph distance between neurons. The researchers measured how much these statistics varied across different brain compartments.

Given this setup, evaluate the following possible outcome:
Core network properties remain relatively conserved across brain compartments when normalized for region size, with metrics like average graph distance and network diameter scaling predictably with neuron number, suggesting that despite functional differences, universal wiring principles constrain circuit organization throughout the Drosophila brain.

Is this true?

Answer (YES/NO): NO